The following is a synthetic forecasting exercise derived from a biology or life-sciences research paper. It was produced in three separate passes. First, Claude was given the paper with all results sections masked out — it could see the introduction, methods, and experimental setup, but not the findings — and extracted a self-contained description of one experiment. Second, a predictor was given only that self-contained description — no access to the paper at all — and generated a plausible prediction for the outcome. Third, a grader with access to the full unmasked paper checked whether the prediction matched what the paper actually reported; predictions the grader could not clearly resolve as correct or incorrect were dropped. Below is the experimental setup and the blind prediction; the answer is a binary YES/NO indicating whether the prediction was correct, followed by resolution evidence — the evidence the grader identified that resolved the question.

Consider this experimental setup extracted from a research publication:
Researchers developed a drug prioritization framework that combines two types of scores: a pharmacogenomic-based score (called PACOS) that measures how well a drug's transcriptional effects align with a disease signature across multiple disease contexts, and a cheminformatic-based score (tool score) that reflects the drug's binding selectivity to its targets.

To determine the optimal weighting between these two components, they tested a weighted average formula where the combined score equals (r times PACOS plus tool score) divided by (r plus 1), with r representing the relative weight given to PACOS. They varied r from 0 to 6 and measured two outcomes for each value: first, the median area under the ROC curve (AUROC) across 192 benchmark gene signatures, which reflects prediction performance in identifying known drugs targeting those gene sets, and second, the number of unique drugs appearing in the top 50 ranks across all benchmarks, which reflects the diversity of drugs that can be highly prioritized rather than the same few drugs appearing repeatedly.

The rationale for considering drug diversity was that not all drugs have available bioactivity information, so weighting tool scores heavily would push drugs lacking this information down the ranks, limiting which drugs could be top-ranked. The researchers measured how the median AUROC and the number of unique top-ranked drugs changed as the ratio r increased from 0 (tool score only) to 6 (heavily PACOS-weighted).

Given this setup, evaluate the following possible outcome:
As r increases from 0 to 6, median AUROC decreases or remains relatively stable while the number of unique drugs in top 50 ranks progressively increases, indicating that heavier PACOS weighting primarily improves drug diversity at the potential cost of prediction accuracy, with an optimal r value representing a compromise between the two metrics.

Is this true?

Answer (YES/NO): NO